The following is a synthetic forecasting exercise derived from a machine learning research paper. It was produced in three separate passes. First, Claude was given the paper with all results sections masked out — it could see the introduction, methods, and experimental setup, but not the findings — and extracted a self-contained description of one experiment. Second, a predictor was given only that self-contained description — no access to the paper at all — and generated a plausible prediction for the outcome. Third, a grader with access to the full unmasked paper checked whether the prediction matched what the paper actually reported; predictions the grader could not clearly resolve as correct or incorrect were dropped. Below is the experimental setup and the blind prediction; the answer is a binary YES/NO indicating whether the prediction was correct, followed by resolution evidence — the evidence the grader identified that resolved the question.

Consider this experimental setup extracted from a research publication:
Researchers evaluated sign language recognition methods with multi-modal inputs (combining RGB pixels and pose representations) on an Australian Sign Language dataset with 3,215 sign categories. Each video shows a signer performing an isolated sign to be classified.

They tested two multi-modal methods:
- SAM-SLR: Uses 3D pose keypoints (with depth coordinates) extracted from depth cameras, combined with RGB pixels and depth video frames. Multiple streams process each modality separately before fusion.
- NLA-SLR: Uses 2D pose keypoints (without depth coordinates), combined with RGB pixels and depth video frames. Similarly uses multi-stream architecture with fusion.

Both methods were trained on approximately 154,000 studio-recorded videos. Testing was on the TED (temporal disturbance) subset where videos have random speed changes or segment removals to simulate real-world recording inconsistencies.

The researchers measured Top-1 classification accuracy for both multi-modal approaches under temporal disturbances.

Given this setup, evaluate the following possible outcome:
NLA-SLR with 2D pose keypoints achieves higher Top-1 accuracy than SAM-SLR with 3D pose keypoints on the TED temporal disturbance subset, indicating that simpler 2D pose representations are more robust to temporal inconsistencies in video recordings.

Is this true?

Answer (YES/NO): NO